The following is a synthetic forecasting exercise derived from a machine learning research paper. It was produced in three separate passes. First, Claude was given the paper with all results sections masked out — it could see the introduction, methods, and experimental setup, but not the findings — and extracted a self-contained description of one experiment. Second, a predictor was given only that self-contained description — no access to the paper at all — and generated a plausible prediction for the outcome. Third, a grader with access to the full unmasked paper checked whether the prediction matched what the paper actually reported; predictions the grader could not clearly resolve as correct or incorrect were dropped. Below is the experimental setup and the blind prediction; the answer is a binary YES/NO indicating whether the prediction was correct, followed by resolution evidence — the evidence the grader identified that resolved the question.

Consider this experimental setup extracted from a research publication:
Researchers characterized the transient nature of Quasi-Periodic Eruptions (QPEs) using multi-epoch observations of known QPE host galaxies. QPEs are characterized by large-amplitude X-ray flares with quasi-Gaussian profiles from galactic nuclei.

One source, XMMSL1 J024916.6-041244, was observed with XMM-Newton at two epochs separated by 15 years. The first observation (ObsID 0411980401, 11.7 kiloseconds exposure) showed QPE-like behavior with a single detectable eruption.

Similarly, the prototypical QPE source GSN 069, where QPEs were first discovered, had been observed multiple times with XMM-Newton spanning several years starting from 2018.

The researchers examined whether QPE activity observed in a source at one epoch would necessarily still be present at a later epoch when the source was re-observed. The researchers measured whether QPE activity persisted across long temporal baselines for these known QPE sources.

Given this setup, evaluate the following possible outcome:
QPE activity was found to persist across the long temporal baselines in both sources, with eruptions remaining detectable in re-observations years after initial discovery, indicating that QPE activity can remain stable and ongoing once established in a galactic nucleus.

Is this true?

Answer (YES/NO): NO